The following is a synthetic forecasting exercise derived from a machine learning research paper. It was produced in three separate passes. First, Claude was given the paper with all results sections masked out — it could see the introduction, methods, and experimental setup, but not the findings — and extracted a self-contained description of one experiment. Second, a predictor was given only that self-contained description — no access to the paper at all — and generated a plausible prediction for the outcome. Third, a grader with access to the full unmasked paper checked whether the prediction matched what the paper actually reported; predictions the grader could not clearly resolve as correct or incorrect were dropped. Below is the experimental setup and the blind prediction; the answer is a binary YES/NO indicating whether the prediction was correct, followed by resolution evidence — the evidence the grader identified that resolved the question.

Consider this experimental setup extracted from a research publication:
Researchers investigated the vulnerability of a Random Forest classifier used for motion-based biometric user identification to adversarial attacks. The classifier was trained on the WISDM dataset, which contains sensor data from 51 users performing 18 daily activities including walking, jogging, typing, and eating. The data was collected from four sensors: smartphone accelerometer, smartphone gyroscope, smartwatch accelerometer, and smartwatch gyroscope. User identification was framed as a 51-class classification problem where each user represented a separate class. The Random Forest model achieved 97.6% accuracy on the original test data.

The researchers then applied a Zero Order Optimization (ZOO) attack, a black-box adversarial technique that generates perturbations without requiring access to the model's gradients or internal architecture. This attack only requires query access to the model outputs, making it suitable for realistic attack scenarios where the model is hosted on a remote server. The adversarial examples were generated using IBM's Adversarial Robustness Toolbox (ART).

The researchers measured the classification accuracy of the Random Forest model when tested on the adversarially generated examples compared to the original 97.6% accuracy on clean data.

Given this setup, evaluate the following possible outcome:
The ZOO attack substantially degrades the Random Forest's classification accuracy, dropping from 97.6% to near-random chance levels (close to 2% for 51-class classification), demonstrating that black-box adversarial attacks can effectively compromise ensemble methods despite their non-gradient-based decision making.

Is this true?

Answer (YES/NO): NO